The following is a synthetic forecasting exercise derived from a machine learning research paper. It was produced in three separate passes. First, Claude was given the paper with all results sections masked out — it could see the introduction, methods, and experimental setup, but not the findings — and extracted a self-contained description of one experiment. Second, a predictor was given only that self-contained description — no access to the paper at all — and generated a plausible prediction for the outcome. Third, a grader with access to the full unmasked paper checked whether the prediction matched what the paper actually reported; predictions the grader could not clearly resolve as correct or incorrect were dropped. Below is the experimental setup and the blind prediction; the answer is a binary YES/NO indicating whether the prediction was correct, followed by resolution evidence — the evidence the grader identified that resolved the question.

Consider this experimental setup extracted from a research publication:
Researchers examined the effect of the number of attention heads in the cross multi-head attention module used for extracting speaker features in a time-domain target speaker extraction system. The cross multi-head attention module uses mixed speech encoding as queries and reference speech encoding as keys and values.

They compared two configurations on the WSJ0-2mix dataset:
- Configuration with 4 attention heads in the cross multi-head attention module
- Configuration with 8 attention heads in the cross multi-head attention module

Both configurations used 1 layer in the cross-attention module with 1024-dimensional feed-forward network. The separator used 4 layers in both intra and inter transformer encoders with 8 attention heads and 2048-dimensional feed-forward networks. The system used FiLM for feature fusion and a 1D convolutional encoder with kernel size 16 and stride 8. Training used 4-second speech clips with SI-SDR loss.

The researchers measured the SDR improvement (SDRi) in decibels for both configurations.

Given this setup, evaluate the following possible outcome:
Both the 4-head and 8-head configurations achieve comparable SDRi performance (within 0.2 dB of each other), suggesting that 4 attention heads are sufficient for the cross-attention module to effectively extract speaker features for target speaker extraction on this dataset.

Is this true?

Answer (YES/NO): NO